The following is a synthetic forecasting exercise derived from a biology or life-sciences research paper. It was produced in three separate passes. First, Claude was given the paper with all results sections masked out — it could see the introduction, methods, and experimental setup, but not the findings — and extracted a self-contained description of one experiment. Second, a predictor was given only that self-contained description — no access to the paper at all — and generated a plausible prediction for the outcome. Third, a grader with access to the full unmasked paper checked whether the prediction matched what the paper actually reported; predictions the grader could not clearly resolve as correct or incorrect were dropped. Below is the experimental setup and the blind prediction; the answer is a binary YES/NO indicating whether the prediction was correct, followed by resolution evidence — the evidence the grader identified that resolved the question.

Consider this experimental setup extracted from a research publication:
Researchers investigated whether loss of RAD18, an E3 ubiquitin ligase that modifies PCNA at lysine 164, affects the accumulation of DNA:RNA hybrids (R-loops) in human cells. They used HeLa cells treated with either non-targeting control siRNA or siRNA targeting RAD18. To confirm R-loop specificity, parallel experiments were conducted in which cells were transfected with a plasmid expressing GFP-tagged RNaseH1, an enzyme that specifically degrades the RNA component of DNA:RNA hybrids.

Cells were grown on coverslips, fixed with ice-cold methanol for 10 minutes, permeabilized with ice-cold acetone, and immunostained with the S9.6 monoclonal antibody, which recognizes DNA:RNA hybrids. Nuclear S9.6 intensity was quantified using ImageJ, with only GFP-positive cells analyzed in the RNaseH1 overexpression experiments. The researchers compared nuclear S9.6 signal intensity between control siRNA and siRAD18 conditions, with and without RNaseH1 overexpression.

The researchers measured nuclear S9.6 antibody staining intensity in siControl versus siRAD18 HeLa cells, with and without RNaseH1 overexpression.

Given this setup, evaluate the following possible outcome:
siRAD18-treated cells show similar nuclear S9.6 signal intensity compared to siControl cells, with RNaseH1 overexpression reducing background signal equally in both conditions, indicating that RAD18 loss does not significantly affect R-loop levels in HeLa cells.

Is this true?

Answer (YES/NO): NO